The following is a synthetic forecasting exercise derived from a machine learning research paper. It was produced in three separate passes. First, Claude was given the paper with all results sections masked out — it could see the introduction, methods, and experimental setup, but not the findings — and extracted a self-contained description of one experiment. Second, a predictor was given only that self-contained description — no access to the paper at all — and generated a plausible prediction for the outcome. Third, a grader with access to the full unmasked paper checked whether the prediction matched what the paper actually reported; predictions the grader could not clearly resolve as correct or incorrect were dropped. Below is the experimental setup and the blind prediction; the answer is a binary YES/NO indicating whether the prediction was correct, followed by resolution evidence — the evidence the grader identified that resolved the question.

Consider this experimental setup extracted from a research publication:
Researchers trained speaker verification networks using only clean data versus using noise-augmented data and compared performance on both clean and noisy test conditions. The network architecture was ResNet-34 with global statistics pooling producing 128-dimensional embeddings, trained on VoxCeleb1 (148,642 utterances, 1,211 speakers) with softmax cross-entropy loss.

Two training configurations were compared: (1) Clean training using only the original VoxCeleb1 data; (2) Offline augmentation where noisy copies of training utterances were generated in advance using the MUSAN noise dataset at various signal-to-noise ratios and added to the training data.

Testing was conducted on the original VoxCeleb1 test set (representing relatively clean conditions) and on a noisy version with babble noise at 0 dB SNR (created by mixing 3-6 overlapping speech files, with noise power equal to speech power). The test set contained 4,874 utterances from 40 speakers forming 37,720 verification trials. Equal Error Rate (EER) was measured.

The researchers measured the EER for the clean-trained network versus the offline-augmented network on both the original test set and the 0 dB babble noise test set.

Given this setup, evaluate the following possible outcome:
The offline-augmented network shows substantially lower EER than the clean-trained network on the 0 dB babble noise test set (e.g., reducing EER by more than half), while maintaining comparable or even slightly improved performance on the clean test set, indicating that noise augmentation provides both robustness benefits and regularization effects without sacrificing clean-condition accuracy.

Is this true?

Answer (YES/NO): NO